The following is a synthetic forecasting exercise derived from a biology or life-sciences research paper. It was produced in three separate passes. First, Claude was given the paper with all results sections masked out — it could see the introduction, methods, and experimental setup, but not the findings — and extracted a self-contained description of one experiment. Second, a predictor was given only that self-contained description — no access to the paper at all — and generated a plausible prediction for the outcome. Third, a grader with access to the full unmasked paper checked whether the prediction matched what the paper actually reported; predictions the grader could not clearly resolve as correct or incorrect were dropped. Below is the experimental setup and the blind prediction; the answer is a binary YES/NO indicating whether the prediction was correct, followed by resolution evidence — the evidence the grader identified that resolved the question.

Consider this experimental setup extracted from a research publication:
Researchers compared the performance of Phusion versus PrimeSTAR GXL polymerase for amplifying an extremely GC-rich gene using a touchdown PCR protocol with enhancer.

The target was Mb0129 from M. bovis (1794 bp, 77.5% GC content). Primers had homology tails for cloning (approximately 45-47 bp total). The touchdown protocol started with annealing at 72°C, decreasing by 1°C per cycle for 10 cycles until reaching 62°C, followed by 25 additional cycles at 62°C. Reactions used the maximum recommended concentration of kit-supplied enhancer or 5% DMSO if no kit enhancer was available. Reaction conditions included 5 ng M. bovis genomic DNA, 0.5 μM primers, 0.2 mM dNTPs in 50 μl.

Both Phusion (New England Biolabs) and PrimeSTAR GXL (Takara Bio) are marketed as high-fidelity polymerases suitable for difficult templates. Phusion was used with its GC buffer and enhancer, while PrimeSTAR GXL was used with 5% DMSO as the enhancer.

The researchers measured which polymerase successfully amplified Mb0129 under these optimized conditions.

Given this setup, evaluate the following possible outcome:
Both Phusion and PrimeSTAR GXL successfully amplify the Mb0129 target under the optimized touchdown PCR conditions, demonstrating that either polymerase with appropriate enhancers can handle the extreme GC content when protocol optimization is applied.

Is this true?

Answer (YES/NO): NO